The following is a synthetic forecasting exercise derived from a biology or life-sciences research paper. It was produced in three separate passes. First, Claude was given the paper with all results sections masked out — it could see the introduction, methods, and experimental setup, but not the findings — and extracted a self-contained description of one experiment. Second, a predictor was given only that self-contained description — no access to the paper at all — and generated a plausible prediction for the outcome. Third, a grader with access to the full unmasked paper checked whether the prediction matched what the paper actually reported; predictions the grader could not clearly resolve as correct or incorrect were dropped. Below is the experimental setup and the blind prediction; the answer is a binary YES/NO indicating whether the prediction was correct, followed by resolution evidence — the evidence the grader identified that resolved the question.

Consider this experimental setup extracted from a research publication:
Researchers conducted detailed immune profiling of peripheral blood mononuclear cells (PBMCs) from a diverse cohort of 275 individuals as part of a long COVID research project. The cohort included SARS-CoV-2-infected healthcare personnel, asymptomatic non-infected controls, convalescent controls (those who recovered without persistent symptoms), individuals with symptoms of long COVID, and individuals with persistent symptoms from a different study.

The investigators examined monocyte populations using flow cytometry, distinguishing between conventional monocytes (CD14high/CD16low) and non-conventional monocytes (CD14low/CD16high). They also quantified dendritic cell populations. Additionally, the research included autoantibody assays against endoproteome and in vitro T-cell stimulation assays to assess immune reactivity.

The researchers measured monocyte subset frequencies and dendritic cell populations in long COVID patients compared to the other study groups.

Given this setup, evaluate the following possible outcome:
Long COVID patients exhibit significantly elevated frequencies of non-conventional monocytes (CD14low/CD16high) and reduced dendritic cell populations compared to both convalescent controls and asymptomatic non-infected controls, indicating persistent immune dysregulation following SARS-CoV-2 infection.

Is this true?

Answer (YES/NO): YES